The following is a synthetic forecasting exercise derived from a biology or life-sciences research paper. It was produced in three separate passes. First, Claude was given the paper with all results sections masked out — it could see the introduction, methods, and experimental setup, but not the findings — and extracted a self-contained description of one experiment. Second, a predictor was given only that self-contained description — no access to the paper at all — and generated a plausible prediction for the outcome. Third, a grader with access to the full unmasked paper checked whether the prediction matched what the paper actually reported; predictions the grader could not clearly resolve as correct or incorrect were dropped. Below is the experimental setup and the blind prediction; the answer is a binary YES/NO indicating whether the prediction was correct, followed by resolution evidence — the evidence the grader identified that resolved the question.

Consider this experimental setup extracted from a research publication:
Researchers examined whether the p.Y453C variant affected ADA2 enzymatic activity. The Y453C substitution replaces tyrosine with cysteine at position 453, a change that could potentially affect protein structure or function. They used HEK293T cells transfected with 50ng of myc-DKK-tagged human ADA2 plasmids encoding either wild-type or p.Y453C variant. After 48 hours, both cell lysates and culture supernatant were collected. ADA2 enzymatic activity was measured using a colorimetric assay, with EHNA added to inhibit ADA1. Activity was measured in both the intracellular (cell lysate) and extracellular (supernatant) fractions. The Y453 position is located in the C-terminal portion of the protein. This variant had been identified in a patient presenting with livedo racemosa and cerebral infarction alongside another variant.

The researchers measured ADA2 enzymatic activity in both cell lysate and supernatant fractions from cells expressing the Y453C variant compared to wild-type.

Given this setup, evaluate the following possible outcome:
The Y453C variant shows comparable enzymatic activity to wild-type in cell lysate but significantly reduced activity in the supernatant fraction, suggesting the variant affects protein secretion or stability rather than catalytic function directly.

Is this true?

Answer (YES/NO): NO